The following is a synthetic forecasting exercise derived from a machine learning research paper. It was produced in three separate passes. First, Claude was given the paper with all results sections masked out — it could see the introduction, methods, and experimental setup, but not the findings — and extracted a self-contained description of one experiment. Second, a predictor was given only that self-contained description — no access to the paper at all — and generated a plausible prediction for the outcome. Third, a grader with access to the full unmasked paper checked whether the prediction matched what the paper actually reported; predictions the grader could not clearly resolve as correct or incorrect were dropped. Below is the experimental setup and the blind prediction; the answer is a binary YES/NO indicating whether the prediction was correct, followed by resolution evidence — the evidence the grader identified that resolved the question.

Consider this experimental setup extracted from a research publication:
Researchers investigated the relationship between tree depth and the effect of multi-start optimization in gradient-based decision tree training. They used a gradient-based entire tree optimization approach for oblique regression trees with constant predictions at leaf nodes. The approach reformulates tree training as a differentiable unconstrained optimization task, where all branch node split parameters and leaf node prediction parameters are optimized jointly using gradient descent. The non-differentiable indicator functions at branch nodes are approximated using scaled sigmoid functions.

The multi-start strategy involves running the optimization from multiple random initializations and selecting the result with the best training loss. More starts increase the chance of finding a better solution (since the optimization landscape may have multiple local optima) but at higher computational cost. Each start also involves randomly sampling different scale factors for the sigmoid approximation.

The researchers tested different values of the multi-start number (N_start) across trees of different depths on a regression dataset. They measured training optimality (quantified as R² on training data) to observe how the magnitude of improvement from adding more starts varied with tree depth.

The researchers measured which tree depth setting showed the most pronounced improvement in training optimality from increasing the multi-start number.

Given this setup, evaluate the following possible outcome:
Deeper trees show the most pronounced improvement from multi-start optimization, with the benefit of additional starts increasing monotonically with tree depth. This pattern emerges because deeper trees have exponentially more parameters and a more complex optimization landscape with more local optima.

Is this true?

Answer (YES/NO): NO